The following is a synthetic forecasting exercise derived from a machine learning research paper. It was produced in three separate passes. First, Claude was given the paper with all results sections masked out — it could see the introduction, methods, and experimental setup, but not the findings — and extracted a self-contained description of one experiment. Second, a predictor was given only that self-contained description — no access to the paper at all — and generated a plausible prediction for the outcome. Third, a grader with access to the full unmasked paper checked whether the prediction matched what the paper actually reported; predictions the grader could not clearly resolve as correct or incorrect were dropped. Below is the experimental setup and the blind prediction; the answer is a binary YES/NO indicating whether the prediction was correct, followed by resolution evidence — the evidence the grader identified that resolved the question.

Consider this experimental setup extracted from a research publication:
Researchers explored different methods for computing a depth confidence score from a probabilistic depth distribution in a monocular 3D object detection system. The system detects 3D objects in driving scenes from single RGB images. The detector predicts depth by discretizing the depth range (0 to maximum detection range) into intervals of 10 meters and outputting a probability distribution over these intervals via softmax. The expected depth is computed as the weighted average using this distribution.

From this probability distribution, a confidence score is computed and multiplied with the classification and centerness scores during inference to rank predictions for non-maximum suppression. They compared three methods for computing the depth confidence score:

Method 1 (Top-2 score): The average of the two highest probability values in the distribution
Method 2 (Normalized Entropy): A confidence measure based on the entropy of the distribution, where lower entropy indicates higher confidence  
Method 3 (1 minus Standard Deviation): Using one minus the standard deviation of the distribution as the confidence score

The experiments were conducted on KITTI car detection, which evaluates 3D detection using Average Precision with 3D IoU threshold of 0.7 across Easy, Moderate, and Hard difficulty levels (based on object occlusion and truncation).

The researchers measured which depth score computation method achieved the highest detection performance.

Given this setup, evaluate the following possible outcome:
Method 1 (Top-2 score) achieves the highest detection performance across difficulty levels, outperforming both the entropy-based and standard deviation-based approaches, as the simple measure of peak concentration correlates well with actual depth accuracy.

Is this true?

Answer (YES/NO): NO